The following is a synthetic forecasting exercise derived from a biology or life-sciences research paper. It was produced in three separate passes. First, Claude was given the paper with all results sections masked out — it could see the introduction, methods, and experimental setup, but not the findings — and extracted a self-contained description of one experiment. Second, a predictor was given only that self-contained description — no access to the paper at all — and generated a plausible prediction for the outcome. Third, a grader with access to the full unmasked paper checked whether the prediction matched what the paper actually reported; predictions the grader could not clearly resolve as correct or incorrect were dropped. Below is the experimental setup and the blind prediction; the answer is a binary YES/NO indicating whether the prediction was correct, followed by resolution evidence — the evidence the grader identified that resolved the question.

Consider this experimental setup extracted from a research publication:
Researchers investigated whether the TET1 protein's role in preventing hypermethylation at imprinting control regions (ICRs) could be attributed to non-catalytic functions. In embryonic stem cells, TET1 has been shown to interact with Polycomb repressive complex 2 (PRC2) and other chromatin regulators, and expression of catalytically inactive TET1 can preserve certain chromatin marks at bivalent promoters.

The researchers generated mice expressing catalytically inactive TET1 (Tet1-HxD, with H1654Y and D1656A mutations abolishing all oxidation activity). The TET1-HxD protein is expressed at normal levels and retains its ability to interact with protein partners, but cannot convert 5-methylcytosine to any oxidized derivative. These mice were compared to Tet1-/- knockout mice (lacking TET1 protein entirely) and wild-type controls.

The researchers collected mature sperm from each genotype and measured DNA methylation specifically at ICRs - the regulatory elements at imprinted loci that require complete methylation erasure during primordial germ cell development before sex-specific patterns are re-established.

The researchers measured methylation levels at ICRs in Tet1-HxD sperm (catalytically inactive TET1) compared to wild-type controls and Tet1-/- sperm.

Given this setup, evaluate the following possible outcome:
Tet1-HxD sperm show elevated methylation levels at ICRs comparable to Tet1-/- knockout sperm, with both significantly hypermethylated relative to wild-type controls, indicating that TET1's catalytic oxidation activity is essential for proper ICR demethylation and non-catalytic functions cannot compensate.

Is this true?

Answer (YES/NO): YES